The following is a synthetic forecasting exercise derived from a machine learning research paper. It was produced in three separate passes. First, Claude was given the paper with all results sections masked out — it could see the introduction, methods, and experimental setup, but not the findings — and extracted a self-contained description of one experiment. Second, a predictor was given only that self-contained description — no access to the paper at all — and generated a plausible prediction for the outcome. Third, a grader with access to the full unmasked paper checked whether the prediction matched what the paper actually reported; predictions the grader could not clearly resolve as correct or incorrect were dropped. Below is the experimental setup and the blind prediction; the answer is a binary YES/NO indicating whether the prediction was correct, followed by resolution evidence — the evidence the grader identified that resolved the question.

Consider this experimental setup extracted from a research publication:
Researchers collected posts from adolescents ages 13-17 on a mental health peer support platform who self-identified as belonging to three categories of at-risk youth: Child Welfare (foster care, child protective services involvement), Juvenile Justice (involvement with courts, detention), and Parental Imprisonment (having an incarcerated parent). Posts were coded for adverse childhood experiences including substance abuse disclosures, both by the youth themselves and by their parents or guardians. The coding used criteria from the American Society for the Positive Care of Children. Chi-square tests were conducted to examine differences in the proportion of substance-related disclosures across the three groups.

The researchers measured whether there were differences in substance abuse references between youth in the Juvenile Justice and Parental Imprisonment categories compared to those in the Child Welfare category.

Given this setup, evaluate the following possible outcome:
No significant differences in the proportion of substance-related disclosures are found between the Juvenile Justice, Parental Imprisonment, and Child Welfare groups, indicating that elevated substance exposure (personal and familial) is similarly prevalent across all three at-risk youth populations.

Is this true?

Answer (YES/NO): NO